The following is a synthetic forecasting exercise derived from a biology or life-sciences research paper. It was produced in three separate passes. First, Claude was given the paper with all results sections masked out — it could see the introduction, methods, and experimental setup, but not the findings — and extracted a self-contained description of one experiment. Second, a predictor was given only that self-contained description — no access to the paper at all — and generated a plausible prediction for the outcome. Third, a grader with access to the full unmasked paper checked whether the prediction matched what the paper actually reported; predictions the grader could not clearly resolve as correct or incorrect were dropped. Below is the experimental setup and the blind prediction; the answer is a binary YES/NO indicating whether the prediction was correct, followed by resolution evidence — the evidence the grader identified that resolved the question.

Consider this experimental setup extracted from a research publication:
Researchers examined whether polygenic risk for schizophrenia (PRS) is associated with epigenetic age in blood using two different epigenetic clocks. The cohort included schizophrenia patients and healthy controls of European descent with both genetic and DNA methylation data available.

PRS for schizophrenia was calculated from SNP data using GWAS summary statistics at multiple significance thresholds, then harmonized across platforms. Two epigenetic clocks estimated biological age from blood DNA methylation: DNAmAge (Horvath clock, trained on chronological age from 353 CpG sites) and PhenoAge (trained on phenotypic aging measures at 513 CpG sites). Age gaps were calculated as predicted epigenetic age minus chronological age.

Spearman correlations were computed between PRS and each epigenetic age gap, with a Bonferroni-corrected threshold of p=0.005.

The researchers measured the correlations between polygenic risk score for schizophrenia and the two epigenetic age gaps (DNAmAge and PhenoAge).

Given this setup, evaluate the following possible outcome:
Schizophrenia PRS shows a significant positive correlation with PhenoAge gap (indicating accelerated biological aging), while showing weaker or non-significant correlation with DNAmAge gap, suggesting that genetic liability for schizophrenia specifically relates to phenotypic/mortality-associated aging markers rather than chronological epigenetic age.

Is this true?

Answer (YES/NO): NO